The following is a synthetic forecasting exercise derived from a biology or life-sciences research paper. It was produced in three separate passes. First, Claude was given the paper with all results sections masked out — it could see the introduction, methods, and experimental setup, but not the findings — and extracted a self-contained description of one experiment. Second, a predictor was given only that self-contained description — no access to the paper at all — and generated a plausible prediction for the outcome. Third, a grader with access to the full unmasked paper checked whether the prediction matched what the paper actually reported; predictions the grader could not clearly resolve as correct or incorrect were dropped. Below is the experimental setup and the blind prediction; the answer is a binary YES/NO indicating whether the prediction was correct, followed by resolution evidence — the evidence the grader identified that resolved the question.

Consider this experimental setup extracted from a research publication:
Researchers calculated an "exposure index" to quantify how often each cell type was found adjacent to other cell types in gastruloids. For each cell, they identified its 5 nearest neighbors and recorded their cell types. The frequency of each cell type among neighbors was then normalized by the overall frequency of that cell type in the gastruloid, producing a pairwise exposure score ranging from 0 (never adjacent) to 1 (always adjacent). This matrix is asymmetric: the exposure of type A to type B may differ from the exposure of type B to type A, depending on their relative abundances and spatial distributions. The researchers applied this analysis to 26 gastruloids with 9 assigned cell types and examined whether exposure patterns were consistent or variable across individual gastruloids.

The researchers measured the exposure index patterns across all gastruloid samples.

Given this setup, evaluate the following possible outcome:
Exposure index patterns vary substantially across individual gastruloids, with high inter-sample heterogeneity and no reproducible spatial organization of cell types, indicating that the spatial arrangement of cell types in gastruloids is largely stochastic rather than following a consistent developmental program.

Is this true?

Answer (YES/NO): NO